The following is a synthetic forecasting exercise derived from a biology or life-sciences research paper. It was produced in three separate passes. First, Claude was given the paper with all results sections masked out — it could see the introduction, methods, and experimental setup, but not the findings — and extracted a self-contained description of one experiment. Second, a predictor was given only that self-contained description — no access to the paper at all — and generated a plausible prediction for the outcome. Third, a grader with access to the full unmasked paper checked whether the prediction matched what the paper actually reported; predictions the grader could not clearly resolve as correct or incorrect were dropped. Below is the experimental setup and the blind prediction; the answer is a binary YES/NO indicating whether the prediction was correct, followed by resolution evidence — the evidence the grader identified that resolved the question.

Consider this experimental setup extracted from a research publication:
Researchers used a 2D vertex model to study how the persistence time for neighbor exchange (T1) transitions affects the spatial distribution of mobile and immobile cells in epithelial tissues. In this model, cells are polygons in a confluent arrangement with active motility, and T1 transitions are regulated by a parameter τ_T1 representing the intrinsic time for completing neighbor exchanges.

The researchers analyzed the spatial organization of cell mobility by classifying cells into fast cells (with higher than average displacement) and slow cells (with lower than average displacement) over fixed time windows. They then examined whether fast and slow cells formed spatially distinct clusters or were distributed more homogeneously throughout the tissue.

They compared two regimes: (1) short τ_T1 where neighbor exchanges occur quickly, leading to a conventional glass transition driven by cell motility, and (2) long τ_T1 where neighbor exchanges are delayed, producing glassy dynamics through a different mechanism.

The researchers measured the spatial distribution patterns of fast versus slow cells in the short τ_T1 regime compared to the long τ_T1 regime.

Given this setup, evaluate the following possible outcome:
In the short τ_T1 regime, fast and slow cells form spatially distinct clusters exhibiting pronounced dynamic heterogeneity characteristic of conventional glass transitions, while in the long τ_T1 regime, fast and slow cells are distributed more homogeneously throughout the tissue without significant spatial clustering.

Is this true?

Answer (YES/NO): NO